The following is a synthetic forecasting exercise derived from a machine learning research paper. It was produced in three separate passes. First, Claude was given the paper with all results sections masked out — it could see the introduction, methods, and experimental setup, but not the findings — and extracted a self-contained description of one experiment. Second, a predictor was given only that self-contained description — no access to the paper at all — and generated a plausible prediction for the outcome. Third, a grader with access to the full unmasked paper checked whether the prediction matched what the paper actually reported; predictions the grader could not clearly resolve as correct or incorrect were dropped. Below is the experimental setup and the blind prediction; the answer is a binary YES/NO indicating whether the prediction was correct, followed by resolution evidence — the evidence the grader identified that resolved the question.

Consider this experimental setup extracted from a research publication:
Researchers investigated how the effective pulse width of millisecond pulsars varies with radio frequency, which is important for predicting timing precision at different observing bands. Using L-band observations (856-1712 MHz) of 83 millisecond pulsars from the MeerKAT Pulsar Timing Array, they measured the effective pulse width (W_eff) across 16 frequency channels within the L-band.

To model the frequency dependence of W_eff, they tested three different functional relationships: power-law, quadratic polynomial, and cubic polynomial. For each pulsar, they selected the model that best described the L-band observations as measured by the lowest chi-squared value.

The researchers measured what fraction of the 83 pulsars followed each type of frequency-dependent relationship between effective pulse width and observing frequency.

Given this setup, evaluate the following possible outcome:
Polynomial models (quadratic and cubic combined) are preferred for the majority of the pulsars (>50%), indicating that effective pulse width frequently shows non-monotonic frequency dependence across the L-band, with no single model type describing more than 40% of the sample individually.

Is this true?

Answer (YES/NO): NO